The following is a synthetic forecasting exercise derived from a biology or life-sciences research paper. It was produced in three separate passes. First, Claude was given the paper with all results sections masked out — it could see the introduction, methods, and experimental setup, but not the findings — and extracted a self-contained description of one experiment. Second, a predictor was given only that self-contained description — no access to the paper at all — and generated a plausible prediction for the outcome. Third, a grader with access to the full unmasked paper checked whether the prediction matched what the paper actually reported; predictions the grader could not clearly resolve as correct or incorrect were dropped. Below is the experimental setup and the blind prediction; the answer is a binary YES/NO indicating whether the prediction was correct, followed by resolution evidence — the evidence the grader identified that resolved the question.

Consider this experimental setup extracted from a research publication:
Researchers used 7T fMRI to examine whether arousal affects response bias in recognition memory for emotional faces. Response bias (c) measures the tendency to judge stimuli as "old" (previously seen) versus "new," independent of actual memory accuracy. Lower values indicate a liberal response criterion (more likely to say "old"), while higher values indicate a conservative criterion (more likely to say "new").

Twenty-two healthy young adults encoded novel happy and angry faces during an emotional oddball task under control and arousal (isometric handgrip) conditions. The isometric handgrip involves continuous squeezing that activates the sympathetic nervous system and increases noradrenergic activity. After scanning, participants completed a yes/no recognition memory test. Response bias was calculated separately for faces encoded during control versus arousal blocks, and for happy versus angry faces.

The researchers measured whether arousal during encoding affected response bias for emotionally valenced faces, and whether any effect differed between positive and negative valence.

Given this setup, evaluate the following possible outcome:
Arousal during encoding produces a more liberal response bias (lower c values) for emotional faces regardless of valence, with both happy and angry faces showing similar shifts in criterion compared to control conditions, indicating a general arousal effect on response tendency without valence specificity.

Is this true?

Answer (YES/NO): NO